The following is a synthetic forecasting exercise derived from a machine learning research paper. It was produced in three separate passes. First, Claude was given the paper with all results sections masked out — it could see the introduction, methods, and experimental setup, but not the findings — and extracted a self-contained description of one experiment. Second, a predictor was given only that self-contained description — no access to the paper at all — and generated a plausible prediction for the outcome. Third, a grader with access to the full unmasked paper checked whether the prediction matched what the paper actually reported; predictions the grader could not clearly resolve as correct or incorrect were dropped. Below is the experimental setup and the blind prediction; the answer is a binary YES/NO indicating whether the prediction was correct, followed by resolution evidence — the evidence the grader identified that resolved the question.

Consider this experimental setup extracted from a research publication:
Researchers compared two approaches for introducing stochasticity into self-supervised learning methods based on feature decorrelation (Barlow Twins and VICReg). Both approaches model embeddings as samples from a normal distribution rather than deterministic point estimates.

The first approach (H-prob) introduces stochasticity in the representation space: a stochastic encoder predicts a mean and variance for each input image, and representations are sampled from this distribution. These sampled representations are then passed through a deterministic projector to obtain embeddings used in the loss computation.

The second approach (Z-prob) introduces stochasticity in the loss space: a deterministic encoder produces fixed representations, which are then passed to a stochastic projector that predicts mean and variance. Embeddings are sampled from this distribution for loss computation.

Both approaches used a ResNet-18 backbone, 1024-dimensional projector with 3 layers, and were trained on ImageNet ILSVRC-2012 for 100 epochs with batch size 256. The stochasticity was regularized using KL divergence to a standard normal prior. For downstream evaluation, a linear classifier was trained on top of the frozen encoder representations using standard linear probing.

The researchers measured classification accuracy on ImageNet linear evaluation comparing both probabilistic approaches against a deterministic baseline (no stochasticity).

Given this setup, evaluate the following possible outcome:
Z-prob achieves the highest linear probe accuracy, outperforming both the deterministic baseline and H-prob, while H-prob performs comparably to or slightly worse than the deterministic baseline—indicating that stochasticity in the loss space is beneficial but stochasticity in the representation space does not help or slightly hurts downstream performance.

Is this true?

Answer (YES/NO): NO